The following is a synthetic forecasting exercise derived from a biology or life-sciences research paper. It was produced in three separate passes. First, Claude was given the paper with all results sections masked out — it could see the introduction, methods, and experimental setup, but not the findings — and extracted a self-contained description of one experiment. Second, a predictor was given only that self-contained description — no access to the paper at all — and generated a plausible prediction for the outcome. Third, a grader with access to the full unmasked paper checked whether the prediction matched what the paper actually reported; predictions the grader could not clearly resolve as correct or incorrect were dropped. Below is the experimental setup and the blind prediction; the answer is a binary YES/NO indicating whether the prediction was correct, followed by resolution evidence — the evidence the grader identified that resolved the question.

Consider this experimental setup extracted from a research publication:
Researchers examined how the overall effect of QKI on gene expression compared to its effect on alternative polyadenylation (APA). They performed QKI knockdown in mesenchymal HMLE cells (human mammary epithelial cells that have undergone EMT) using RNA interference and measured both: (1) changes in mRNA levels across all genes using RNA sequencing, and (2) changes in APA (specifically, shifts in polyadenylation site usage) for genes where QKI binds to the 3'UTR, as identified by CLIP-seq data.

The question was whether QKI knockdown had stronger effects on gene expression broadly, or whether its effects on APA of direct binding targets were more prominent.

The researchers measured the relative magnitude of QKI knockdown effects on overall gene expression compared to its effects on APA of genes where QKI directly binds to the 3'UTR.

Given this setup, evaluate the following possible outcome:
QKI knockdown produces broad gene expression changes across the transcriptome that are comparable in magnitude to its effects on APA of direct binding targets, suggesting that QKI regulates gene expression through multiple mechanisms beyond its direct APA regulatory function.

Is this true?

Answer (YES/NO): NO